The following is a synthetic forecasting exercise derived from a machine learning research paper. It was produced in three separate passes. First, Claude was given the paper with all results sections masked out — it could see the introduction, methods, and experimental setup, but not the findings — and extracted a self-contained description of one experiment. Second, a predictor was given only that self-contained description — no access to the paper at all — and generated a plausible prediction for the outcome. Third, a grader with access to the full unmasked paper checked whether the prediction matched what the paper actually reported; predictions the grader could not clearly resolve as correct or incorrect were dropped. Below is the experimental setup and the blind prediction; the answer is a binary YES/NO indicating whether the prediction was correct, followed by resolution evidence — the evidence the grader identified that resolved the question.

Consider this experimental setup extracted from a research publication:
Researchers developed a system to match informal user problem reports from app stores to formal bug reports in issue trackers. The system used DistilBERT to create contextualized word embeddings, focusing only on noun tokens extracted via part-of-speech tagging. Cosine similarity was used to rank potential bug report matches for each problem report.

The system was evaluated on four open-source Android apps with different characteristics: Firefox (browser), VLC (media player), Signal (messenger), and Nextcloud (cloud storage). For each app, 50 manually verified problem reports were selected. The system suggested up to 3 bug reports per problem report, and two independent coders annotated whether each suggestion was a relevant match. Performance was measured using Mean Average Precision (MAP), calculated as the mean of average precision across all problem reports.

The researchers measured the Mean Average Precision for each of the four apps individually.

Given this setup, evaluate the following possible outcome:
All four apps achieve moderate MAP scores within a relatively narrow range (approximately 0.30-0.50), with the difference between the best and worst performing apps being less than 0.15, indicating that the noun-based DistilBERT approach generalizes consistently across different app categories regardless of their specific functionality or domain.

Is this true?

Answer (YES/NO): NO